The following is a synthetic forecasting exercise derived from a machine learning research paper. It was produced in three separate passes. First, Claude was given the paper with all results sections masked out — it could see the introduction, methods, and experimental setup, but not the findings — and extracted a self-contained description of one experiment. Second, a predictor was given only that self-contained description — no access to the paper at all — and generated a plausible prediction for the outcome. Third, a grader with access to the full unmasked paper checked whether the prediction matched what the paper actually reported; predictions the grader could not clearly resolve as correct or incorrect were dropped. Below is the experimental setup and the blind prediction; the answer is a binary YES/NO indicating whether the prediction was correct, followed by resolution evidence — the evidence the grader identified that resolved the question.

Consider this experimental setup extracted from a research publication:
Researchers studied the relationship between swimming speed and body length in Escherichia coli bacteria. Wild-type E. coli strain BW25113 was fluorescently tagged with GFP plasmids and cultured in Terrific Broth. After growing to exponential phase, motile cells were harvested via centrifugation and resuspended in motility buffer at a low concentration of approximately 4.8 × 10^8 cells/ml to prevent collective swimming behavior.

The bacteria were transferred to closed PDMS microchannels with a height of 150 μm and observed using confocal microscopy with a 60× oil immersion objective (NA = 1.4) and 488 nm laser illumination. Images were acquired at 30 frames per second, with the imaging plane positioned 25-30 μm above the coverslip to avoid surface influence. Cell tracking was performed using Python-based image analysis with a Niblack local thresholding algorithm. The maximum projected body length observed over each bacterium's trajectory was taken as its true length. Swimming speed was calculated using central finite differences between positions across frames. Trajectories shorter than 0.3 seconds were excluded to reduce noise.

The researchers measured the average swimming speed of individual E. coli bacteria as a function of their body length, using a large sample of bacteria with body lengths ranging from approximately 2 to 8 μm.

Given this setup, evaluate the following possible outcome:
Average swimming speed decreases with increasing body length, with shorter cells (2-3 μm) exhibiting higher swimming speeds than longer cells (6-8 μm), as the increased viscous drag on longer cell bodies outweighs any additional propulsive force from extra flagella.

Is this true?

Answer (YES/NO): NO